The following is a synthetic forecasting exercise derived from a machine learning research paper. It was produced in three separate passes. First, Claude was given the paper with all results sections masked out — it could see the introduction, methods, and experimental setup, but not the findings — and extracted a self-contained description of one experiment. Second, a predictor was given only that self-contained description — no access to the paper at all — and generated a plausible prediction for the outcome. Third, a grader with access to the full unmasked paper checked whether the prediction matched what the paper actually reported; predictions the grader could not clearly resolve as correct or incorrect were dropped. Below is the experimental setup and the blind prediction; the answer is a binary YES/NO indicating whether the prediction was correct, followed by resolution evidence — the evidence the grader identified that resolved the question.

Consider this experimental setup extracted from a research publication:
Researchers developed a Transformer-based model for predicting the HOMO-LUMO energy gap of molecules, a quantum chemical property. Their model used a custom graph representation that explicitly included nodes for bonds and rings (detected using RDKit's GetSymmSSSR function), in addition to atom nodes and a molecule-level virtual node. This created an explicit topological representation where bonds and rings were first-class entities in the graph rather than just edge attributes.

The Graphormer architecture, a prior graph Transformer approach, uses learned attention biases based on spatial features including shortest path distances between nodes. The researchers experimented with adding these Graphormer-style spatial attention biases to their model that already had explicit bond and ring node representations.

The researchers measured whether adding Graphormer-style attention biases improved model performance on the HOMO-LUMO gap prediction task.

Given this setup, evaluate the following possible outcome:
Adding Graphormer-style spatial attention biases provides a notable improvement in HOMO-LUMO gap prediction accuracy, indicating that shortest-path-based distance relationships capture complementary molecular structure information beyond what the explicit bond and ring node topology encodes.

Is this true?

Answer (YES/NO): NO